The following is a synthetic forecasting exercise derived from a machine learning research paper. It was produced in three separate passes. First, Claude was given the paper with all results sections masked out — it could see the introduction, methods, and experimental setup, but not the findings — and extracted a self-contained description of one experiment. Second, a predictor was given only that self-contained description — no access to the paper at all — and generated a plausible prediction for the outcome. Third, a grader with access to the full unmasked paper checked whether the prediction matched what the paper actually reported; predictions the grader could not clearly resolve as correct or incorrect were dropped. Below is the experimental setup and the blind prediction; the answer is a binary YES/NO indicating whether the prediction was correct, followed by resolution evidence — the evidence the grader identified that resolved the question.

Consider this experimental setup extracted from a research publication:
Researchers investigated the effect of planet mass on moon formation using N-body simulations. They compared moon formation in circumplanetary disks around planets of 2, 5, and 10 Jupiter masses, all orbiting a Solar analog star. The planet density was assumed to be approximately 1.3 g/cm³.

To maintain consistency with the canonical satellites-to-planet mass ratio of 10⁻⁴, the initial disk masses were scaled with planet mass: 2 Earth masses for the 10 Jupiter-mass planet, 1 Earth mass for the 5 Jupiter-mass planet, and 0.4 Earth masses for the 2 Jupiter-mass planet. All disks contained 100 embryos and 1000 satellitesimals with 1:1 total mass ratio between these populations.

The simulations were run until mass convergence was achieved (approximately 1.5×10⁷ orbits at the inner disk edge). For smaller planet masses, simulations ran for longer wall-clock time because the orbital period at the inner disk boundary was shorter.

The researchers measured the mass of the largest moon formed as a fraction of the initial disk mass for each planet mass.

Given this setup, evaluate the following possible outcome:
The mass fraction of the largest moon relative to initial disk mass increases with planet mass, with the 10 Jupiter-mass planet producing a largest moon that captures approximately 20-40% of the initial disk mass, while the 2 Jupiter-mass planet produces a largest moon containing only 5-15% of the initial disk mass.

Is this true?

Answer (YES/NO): NO